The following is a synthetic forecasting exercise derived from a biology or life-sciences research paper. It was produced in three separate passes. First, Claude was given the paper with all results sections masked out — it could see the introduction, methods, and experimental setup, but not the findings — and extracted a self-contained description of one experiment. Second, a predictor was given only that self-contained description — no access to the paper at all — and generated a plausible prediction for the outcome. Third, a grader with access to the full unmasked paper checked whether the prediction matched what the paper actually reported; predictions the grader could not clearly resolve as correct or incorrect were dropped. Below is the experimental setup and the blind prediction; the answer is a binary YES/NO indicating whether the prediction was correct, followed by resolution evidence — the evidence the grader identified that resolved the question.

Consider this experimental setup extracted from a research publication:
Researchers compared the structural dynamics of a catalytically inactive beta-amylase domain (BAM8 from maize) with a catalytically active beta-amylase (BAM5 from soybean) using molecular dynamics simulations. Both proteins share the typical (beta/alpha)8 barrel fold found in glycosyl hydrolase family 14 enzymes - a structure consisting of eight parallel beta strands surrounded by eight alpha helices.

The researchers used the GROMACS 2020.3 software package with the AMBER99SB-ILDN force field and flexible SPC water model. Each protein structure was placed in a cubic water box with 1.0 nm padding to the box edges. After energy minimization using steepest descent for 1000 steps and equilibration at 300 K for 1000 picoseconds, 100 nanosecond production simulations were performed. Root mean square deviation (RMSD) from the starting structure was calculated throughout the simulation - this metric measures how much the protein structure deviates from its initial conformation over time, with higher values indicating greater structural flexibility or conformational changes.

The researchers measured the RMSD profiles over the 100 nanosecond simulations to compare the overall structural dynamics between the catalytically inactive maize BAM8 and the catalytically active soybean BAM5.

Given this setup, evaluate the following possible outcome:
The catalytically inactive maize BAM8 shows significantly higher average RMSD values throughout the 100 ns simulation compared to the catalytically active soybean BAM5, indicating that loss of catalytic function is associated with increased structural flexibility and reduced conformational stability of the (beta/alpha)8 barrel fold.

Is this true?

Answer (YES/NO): NO